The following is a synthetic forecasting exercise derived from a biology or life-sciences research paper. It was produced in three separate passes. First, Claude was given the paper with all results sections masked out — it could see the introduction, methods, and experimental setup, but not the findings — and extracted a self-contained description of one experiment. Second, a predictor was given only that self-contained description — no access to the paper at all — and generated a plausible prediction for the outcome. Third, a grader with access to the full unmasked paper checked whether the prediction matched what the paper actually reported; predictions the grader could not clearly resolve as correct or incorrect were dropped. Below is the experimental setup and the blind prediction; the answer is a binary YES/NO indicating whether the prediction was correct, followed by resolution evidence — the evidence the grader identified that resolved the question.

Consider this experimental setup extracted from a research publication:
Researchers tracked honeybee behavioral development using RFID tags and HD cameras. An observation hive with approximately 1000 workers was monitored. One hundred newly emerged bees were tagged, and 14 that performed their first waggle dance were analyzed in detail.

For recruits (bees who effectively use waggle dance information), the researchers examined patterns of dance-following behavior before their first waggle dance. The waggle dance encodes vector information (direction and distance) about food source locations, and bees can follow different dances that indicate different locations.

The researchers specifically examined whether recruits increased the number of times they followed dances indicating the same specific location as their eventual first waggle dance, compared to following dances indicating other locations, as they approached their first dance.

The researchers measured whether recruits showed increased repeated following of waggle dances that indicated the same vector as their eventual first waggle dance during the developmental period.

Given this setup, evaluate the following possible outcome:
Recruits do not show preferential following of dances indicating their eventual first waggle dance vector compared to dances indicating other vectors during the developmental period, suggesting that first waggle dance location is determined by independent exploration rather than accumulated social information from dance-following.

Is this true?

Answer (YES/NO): NO